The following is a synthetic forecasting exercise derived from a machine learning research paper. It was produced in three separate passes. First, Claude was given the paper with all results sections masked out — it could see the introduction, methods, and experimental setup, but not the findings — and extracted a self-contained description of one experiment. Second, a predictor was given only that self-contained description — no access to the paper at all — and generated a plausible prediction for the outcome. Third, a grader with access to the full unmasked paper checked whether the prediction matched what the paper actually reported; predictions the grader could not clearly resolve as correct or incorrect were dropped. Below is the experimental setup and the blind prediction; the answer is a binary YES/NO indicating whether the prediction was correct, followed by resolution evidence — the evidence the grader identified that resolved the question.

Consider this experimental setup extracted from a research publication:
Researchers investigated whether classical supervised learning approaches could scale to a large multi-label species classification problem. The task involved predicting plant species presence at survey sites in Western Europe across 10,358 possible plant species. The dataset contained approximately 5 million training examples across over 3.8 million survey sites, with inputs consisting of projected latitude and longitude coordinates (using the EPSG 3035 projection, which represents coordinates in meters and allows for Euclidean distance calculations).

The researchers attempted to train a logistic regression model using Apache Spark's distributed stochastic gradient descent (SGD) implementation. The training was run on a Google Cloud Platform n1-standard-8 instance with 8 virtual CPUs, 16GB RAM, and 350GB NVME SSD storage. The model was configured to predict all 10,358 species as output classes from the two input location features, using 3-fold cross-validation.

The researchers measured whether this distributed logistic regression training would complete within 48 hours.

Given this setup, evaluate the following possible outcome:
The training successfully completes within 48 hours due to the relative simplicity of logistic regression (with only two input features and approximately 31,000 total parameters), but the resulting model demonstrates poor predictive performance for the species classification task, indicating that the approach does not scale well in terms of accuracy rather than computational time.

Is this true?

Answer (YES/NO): NO